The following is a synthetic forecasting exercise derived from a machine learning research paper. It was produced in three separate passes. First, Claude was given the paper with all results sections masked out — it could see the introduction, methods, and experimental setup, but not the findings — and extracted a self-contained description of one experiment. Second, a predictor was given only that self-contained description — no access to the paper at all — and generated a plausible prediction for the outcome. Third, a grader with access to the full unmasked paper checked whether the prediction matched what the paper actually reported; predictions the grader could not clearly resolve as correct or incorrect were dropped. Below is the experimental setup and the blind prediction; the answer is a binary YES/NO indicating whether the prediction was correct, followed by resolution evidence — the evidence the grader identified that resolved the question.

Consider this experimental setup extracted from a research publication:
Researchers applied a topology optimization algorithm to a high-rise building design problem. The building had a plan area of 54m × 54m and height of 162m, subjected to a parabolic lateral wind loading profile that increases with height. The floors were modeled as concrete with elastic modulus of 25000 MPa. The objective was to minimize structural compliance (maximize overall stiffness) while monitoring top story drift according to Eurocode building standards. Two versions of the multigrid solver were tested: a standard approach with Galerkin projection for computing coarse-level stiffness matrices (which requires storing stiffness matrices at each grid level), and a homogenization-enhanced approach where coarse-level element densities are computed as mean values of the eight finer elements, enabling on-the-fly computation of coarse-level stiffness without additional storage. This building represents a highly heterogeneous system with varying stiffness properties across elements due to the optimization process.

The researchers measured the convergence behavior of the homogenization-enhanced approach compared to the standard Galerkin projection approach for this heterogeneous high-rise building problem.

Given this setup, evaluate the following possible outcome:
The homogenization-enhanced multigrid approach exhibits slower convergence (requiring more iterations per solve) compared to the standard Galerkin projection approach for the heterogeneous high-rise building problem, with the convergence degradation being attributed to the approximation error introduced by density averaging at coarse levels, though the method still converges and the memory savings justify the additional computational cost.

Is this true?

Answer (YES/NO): NO